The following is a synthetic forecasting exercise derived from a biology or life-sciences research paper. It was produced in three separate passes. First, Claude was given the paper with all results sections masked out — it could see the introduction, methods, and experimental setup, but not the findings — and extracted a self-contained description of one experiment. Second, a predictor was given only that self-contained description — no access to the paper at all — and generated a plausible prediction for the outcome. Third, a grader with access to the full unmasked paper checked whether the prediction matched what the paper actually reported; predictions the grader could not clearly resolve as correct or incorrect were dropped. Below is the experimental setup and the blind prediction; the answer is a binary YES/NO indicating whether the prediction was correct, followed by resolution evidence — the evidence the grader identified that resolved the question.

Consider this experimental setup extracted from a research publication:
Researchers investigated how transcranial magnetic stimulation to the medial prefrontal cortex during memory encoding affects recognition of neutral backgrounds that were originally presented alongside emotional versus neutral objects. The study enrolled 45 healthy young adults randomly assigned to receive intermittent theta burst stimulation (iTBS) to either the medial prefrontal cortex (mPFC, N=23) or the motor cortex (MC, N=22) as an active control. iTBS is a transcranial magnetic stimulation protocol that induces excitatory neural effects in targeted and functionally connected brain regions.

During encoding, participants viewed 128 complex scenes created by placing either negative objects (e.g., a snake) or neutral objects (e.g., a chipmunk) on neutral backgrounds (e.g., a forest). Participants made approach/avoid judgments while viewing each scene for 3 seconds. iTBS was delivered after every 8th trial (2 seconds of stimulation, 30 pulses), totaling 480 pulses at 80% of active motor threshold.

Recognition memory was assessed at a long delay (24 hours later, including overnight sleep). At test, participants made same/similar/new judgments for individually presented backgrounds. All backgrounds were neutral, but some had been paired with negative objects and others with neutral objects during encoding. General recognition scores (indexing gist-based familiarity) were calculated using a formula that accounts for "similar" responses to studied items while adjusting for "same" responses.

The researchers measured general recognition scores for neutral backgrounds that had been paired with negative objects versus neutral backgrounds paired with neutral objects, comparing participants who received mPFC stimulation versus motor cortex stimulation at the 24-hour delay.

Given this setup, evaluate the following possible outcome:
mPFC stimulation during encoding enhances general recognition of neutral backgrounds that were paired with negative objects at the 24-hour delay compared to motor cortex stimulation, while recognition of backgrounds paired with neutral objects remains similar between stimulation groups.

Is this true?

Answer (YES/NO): NO